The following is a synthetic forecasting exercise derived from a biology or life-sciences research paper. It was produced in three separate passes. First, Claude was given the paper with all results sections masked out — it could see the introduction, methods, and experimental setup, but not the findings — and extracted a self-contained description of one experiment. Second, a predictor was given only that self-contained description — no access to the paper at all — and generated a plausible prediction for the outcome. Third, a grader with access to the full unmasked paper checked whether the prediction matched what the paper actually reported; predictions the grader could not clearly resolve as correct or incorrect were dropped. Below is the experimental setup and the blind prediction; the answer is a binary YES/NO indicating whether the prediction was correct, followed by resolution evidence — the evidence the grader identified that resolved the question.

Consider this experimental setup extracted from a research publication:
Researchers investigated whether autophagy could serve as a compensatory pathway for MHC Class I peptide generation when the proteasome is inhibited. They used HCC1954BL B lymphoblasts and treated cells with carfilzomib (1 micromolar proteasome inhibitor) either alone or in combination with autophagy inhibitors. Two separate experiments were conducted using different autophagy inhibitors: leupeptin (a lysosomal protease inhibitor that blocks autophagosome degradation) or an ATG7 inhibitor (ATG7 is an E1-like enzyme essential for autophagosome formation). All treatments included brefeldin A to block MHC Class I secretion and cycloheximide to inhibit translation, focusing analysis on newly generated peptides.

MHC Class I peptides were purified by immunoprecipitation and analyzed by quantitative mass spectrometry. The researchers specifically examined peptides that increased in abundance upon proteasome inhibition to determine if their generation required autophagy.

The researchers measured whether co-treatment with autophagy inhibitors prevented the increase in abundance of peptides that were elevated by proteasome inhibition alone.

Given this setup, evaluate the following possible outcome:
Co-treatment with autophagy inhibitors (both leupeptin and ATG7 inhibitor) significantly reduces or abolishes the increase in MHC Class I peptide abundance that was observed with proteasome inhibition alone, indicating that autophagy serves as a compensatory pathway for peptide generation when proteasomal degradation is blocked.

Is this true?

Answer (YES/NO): NO